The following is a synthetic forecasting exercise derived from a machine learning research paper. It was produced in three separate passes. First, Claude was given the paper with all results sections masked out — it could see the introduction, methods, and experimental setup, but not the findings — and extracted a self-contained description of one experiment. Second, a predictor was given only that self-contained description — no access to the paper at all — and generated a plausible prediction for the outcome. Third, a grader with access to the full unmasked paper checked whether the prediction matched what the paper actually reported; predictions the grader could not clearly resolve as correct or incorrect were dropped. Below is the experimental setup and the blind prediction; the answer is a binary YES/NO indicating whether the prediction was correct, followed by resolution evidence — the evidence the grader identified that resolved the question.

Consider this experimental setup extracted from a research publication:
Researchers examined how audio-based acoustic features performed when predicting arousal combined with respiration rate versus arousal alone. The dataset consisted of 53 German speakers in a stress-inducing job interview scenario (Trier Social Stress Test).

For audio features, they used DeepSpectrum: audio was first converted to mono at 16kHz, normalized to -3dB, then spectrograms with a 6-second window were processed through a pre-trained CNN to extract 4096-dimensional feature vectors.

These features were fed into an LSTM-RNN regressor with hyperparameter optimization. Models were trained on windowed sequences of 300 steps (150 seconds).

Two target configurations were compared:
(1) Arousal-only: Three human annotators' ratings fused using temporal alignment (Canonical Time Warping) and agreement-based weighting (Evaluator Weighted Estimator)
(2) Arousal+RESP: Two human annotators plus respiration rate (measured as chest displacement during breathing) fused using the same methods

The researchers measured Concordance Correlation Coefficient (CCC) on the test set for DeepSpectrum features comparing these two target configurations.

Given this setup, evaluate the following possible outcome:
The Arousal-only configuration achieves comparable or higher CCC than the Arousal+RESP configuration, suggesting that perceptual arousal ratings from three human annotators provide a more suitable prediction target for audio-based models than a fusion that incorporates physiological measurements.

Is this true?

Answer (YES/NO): YES